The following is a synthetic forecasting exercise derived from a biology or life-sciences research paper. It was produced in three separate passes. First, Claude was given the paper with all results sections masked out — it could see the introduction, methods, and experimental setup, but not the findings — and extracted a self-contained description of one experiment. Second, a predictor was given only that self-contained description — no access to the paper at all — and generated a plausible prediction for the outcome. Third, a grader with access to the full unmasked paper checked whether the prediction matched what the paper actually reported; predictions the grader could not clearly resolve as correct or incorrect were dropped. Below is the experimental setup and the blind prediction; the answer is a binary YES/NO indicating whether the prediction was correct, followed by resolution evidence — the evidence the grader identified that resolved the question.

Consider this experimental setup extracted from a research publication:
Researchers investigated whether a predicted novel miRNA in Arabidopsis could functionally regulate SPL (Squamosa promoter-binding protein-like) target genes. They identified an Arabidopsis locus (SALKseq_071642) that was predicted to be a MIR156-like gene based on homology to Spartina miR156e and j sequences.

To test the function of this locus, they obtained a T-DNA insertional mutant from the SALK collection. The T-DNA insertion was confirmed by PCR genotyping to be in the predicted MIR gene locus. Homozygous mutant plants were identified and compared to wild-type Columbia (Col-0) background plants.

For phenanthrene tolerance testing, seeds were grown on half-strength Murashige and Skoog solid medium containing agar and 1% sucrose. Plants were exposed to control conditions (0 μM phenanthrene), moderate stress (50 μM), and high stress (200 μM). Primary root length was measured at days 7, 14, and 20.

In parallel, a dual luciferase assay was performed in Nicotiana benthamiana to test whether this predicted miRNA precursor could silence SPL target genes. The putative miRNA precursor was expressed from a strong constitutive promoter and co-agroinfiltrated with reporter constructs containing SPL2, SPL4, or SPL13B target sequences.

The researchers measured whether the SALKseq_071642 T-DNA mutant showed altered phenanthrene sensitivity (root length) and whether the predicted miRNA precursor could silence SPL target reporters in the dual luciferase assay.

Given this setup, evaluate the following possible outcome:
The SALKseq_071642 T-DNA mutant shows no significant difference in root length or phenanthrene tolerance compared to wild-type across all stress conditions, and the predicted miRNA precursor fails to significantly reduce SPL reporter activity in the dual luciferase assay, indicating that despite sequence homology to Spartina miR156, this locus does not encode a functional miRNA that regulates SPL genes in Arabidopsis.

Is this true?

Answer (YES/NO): NO